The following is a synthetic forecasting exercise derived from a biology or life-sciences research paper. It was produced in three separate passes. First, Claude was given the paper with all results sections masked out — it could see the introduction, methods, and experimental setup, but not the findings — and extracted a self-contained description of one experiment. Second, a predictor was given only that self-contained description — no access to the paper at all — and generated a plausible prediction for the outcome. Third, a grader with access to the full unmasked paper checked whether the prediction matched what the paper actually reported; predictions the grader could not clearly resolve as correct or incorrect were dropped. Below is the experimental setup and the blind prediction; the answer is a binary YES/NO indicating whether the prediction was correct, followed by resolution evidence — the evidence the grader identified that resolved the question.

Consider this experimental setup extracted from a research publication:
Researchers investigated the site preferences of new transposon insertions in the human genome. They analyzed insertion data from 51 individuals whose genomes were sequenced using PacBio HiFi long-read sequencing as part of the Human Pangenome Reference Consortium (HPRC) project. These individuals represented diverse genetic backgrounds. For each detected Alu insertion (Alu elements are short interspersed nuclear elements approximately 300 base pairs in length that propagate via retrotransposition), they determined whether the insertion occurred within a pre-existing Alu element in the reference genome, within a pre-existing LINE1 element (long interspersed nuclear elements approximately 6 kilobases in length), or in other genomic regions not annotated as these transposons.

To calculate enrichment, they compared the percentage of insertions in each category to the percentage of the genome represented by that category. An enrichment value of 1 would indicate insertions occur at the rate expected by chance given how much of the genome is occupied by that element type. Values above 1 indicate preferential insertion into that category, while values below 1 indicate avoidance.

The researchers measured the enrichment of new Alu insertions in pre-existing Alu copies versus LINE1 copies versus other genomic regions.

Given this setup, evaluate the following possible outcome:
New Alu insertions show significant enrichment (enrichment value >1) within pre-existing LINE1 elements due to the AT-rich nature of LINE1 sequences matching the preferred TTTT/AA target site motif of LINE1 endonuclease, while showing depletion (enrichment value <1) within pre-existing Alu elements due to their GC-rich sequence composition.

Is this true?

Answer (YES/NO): NO